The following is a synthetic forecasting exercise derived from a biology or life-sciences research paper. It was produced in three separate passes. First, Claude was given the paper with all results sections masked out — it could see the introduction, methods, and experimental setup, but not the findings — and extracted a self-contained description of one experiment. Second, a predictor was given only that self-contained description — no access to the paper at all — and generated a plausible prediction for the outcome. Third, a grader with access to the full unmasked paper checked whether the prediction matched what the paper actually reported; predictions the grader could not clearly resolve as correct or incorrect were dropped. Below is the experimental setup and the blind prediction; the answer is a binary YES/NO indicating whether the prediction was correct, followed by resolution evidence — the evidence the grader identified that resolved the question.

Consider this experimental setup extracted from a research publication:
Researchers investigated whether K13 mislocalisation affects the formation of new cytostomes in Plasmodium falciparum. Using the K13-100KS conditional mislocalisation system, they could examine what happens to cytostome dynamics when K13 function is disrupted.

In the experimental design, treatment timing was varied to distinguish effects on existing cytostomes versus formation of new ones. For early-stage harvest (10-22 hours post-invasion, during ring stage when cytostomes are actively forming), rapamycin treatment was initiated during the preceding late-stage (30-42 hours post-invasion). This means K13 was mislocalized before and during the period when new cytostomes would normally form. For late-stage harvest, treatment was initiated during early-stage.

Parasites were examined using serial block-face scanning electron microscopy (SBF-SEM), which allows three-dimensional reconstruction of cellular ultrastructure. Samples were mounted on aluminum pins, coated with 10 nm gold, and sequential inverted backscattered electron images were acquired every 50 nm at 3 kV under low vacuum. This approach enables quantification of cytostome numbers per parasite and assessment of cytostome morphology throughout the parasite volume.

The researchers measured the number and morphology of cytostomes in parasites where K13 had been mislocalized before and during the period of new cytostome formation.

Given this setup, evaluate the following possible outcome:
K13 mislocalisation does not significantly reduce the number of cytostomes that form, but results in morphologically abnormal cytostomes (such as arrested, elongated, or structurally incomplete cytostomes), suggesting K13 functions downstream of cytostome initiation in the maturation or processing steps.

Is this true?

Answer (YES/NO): NO